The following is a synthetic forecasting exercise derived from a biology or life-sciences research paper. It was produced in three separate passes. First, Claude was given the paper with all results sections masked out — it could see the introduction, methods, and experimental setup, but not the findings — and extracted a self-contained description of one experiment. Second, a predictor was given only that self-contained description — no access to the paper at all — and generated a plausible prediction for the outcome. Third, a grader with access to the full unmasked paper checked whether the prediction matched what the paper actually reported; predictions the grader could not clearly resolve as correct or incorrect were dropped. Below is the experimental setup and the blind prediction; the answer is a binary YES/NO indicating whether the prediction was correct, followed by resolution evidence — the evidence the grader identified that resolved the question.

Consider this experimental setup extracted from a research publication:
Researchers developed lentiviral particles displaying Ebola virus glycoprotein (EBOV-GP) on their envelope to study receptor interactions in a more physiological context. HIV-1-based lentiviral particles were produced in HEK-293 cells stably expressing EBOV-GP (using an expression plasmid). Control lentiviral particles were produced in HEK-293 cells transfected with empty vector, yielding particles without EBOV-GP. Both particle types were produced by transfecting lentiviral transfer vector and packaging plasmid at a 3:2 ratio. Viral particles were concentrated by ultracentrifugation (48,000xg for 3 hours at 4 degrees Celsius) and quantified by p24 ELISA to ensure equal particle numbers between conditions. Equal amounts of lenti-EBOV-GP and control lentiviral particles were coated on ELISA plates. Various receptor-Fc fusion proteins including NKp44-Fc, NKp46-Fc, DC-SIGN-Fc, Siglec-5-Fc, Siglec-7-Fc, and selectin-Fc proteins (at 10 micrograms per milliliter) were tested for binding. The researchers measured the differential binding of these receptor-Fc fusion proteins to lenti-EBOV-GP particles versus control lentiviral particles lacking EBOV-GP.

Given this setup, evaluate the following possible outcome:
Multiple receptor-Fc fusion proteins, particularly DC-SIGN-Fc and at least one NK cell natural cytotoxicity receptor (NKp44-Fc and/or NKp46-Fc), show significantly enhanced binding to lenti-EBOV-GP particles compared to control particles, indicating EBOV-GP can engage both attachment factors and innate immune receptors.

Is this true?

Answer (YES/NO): NO